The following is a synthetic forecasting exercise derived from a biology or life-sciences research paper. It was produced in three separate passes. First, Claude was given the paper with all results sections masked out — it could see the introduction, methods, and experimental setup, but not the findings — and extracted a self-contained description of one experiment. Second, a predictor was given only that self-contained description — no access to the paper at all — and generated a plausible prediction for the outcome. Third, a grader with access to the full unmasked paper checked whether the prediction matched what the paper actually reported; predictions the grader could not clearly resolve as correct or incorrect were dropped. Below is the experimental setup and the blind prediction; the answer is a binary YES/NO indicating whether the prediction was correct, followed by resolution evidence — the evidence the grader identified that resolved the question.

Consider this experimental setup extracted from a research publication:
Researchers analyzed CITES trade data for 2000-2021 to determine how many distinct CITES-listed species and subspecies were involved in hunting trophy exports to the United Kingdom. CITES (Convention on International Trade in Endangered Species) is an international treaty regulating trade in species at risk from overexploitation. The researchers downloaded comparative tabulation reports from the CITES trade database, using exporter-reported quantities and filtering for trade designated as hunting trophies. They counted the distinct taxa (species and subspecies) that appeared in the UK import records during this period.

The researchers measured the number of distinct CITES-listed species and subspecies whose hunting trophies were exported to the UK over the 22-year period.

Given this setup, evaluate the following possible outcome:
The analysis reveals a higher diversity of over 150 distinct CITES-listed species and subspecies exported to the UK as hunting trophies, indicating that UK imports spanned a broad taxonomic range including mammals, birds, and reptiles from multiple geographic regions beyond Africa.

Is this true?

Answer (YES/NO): NO